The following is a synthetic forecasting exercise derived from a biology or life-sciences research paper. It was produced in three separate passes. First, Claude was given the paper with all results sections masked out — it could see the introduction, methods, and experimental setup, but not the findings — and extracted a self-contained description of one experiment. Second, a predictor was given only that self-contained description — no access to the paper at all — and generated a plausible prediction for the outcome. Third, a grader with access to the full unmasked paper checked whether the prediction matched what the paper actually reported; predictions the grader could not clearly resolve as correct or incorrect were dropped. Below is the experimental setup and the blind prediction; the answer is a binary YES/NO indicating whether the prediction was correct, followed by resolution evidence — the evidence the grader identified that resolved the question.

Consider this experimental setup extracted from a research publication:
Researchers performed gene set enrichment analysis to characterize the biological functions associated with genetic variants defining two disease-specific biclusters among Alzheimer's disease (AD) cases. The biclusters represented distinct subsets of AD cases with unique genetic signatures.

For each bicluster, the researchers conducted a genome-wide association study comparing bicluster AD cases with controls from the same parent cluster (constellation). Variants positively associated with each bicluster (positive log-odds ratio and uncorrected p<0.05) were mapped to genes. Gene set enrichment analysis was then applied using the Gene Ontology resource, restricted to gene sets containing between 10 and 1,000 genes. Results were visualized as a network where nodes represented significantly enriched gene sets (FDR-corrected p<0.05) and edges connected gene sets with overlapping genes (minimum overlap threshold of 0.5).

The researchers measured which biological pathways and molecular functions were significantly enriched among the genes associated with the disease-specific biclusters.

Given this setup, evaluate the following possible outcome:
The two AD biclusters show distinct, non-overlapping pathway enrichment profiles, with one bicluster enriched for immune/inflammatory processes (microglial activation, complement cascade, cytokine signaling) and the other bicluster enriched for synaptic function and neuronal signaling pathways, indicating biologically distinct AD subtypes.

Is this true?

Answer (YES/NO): NO